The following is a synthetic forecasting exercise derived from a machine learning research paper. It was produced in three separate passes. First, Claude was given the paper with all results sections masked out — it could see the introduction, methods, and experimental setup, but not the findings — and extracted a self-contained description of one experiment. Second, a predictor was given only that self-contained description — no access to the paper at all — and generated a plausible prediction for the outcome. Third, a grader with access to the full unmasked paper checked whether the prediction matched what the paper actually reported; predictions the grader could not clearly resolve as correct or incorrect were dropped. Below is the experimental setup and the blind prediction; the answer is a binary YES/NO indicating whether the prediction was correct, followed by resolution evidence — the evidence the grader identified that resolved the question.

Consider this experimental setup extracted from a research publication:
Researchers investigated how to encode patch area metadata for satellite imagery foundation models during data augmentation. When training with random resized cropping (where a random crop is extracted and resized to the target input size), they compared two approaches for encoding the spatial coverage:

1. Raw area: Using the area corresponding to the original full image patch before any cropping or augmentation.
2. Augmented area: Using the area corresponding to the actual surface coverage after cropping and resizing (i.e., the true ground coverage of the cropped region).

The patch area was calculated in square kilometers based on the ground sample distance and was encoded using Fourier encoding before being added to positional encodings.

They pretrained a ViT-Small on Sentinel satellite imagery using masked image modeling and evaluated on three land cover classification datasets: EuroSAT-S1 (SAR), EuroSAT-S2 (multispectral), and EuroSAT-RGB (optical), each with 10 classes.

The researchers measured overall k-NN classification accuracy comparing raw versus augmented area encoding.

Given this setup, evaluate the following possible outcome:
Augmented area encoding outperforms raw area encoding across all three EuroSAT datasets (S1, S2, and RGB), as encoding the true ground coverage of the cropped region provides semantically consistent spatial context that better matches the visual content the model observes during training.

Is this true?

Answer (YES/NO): YES